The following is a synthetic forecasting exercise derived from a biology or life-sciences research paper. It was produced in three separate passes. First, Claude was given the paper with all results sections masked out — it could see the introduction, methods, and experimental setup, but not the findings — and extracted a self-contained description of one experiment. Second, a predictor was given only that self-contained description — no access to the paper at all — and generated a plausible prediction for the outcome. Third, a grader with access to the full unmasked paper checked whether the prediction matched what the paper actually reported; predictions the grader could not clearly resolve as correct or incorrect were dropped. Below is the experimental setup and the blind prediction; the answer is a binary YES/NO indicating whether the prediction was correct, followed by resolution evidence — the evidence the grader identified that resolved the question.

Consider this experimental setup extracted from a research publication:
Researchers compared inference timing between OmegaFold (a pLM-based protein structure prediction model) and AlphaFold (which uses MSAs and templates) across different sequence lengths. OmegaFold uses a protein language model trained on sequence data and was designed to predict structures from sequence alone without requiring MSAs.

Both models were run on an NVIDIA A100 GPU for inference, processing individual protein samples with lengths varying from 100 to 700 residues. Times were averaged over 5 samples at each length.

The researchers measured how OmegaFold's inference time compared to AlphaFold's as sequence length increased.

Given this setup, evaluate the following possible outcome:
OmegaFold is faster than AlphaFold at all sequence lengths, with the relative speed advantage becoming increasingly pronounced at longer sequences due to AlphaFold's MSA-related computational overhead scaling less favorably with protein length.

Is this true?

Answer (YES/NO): NO